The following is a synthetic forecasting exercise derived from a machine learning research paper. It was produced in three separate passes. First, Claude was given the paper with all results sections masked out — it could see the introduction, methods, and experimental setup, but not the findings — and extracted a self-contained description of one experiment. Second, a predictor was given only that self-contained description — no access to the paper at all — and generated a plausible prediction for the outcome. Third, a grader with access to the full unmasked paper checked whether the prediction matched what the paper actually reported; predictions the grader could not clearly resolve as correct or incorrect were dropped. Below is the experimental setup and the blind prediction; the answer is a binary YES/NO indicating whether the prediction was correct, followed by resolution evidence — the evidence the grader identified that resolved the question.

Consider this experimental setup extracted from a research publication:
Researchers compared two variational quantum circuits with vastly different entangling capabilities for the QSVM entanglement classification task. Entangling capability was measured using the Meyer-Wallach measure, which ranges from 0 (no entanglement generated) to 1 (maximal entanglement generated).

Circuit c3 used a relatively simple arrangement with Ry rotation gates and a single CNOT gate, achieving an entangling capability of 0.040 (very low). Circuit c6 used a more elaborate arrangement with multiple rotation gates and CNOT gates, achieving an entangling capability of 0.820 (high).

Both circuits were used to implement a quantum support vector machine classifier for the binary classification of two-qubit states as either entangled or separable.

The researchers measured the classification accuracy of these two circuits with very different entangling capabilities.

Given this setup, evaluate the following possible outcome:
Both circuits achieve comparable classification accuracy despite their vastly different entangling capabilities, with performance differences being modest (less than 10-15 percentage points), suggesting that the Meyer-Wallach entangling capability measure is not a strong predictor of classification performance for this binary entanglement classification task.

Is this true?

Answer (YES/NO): YES